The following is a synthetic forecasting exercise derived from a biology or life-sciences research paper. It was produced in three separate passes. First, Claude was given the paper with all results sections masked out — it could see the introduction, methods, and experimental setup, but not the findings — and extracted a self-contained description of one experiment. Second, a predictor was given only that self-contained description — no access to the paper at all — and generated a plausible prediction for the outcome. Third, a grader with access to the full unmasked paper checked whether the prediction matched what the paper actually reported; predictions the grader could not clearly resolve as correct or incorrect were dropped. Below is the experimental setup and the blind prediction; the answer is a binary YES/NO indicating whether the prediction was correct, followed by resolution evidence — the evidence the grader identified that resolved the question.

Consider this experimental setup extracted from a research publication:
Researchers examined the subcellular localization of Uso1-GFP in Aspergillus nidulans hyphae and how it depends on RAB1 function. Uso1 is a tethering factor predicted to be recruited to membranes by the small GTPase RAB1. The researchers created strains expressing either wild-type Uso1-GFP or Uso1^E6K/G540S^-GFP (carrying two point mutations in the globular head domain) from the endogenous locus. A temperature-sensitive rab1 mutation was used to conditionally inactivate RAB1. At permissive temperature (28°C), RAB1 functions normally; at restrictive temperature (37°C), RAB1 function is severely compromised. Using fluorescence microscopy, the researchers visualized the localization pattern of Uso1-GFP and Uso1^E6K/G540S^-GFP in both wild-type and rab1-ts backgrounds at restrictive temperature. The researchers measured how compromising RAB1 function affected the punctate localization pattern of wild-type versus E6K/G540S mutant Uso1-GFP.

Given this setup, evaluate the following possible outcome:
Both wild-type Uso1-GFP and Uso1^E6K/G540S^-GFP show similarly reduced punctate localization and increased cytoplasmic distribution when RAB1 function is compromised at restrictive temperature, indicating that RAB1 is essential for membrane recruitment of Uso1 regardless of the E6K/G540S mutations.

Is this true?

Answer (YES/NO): NO